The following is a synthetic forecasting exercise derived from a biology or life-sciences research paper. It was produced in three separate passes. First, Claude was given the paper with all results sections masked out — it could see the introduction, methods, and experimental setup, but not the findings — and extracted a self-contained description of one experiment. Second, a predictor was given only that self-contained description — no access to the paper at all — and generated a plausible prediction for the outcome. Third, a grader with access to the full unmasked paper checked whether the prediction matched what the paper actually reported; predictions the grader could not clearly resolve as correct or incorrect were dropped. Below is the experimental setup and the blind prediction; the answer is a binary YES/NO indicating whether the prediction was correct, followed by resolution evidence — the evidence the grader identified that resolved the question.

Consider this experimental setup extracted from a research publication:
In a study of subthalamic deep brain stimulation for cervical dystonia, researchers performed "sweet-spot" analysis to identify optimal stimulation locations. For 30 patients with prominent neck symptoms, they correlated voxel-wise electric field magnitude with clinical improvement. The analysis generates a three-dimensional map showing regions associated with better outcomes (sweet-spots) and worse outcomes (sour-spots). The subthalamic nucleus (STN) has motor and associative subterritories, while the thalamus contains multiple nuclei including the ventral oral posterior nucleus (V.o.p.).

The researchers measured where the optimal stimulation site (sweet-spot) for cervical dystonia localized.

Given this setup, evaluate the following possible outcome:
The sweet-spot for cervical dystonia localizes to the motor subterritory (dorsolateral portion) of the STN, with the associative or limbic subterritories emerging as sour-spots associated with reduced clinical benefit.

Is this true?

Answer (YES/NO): NO